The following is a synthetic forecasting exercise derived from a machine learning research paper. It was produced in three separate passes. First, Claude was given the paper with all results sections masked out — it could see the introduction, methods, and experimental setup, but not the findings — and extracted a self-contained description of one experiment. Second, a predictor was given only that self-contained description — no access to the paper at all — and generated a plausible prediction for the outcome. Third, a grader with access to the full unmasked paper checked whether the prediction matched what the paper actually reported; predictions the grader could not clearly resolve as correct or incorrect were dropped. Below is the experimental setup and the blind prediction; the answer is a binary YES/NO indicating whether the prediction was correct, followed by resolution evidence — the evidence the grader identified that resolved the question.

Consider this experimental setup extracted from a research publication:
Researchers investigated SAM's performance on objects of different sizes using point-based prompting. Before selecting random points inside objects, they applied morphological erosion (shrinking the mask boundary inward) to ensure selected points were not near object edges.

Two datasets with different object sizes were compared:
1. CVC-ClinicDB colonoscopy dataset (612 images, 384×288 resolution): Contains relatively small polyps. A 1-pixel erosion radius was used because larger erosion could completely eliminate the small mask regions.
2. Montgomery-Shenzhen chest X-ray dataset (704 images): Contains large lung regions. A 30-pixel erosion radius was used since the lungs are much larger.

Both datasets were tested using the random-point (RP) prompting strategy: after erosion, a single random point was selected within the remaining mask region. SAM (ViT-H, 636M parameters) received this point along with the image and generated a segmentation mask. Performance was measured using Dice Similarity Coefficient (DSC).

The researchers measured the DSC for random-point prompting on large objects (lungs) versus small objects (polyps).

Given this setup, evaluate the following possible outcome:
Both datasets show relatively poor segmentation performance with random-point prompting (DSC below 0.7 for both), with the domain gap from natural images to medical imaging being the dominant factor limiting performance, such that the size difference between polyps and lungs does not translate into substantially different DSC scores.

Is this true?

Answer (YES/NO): NO